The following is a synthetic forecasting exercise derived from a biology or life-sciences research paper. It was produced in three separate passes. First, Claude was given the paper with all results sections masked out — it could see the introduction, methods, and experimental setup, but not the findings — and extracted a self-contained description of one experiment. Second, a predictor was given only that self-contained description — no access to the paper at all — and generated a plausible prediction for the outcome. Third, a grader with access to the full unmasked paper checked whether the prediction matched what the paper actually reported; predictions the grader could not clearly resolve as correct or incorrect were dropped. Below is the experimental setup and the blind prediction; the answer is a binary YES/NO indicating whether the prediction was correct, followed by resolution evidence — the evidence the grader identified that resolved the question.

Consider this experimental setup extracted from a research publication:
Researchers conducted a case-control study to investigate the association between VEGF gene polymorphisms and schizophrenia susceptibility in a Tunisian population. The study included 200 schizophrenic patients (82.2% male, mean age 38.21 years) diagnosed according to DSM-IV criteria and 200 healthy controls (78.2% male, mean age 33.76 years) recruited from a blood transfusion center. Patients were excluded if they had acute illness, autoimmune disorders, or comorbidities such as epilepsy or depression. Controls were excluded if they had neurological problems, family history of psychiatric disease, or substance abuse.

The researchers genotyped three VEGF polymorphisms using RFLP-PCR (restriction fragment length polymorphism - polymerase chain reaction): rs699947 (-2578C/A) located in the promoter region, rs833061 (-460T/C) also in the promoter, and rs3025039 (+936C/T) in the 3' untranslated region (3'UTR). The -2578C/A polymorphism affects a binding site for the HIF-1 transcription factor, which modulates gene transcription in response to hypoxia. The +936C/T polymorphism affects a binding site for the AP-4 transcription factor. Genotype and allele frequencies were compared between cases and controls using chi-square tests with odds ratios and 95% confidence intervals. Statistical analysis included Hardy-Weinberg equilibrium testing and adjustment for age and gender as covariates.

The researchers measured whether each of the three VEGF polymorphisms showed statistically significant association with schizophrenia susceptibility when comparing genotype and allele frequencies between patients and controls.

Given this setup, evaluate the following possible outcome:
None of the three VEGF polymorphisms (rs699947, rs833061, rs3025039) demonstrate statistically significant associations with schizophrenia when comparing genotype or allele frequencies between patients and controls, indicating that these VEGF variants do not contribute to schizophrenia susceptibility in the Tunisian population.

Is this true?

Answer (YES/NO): NO